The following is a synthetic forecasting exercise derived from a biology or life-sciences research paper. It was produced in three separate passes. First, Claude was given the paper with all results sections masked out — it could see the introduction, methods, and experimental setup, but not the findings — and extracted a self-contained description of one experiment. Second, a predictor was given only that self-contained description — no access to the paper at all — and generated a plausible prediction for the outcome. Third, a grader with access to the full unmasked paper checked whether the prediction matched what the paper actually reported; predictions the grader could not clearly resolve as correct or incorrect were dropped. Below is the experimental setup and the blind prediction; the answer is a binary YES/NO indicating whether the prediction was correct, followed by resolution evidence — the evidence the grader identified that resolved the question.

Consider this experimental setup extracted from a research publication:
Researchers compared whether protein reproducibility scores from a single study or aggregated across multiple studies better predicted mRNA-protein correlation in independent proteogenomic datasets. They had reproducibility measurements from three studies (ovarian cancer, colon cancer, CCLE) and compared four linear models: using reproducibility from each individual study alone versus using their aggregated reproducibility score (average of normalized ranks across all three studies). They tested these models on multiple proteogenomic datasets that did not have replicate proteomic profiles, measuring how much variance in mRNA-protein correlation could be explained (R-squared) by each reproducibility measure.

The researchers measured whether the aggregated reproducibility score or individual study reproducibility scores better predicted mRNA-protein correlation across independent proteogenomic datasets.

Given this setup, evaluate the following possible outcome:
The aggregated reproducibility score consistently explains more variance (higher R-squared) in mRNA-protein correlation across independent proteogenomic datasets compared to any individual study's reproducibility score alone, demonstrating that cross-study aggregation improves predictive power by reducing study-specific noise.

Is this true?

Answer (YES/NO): YES